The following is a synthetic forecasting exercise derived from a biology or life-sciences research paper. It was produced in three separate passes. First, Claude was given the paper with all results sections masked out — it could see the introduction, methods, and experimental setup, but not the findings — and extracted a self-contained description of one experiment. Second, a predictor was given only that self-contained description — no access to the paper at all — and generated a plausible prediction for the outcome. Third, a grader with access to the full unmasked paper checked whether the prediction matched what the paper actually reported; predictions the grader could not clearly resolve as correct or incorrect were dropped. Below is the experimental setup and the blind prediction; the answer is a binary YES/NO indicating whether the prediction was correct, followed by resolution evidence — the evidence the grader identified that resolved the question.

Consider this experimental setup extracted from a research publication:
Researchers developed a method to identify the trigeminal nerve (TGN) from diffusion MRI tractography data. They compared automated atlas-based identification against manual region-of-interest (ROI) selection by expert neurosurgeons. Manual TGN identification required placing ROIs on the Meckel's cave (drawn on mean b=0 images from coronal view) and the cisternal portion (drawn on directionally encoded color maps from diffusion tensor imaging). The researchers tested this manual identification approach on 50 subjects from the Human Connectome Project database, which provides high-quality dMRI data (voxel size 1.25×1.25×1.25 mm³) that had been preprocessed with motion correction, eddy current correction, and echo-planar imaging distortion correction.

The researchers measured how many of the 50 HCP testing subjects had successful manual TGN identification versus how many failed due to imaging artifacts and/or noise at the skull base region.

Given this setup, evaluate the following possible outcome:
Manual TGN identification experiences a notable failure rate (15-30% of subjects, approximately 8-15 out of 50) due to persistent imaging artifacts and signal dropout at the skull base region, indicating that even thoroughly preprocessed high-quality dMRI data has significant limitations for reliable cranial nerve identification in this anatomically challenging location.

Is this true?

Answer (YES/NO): YES